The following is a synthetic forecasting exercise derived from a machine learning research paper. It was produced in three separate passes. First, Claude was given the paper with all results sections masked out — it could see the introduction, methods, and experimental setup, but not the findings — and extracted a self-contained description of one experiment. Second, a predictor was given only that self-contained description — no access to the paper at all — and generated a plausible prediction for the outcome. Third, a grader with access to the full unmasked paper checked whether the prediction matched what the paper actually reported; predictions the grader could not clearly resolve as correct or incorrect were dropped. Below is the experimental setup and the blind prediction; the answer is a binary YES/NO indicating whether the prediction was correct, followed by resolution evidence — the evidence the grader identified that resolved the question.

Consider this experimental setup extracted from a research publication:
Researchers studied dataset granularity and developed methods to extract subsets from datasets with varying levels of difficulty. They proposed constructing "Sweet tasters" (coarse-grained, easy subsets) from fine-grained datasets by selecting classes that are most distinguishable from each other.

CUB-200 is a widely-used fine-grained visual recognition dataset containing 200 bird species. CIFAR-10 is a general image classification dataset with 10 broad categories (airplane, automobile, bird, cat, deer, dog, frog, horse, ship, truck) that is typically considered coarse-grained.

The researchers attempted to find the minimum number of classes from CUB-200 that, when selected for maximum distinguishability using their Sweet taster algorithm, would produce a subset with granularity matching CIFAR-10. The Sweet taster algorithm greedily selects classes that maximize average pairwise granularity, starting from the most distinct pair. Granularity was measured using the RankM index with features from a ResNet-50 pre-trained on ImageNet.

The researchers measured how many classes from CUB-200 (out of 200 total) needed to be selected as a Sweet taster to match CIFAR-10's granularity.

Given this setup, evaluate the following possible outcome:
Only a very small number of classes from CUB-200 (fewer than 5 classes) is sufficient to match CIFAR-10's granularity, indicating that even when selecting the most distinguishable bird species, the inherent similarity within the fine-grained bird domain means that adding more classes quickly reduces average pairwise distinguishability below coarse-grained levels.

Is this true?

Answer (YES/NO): NO